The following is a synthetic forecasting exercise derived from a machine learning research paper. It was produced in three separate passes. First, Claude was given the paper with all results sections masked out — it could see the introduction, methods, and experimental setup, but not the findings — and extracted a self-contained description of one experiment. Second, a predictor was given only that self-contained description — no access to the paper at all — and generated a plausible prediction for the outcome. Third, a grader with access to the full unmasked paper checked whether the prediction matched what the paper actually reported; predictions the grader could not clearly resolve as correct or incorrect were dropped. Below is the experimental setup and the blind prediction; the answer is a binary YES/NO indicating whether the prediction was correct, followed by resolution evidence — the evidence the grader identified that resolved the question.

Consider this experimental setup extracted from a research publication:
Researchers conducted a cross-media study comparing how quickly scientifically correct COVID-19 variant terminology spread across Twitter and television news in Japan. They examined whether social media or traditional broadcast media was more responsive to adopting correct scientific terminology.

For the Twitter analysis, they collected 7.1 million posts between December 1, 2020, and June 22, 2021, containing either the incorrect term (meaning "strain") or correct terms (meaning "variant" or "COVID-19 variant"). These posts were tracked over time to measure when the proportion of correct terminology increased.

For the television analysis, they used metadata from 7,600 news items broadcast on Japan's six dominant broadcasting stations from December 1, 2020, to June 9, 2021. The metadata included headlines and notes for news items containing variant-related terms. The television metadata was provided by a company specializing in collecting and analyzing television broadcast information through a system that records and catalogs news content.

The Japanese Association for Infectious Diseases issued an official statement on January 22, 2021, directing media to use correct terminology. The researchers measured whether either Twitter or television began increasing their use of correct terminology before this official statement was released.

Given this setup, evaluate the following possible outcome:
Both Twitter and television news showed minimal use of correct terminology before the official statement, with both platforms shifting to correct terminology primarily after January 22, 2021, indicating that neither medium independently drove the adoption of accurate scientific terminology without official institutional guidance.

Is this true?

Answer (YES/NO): NO